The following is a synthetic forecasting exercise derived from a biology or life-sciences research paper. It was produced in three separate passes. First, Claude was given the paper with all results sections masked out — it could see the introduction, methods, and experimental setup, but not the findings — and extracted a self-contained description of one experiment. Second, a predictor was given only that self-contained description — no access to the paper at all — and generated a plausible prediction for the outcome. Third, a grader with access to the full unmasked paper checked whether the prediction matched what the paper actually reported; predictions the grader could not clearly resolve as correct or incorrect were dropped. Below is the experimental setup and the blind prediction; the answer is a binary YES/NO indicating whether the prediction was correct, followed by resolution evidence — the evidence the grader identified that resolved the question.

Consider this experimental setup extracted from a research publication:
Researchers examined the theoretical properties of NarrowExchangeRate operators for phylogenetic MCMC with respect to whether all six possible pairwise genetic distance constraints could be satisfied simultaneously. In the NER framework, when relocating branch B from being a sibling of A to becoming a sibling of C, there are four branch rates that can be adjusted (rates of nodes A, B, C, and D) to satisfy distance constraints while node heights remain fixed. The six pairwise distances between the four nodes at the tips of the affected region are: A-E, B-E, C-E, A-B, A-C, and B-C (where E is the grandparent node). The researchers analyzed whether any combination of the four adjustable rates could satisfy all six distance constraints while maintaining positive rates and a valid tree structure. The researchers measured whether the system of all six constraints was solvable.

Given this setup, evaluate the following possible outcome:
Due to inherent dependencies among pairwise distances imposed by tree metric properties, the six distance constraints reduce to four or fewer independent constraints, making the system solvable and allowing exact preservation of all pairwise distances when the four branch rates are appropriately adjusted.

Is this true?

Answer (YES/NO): NO